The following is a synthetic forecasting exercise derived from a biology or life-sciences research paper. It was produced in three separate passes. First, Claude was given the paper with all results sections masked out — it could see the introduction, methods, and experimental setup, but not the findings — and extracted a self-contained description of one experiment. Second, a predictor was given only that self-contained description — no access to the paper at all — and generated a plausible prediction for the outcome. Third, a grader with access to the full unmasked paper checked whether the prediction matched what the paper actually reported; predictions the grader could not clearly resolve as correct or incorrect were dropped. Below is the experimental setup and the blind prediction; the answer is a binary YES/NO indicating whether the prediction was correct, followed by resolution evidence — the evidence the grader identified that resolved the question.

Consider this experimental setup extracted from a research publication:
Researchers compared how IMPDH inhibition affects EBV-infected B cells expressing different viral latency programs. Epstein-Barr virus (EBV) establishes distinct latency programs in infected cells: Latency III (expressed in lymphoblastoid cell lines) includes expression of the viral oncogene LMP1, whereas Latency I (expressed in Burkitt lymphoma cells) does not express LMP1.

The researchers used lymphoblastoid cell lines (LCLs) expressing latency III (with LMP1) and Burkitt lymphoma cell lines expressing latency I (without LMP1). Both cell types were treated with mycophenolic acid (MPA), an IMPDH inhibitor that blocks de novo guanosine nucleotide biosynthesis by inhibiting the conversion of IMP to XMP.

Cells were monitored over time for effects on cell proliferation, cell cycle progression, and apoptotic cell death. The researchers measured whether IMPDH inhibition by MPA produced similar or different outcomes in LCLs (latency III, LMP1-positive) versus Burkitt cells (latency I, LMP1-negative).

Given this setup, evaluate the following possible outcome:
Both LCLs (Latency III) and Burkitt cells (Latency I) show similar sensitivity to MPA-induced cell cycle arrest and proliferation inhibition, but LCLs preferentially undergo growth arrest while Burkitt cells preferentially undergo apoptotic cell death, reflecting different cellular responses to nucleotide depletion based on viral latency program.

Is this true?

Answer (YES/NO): NO